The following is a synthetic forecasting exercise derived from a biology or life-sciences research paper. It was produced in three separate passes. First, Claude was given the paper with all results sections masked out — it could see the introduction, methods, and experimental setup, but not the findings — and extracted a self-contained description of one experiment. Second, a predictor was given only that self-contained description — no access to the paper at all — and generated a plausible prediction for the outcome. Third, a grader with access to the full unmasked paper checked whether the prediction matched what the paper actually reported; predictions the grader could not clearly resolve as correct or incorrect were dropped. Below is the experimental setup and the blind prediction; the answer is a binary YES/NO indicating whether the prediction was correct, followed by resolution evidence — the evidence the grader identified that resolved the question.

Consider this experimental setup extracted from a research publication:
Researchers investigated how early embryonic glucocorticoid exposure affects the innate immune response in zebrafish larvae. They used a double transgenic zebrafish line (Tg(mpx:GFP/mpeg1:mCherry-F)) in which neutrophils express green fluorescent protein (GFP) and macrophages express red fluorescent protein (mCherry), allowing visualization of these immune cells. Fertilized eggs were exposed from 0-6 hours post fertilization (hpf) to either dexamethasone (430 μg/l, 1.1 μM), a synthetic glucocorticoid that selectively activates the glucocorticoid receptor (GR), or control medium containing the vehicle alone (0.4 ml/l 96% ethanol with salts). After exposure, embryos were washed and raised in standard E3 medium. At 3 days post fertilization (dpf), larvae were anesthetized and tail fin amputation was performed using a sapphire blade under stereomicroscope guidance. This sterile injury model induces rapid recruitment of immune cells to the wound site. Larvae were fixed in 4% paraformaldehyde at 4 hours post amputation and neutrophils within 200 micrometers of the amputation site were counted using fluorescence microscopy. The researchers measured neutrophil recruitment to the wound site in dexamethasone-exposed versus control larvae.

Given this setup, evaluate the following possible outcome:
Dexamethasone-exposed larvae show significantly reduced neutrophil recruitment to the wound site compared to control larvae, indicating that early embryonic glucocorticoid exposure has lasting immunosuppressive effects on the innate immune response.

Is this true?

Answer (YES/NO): NO